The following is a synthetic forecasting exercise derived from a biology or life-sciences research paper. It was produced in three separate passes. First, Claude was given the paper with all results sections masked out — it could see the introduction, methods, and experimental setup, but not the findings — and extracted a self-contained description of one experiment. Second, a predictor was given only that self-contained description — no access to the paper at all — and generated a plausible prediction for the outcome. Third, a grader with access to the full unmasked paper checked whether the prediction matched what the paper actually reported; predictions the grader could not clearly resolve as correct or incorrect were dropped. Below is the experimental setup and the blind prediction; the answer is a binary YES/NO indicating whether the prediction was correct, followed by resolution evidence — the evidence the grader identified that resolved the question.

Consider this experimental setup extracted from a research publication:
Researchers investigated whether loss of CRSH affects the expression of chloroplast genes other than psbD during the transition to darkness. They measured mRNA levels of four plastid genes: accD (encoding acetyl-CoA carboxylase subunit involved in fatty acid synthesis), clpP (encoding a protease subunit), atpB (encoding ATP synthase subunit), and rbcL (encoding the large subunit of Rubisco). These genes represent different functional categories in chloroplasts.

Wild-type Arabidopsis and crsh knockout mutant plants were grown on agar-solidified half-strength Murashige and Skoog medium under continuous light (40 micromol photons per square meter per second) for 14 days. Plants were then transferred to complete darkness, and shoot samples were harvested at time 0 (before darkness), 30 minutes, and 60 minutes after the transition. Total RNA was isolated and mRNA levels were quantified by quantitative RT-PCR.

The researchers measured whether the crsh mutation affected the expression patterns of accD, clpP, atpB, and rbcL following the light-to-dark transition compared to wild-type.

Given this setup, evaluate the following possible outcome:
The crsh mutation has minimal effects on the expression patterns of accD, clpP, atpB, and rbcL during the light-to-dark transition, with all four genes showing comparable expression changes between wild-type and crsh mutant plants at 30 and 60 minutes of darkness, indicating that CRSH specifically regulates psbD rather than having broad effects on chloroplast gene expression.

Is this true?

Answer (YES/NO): YES